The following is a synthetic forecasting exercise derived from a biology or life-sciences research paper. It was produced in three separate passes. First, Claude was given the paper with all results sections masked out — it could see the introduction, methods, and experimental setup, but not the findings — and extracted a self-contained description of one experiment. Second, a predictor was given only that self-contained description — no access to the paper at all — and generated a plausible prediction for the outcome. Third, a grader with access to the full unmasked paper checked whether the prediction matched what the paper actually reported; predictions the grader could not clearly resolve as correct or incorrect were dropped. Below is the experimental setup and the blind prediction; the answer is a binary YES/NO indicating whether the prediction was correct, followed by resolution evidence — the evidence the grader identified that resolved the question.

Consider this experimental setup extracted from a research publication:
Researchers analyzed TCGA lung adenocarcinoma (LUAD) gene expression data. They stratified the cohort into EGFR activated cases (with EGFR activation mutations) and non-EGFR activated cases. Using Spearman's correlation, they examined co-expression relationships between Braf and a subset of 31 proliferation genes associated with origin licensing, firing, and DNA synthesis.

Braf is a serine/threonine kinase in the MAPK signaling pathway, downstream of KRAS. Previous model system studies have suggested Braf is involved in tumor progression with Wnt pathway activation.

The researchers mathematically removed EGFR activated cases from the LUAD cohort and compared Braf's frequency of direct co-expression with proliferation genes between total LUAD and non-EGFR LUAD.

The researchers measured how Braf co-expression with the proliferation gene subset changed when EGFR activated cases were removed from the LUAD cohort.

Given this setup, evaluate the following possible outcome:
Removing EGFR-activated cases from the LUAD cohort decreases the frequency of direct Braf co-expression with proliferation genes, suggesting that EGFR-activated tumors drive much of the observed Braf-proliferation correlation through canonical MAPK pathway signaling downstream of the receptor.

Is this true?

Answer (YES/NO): NO